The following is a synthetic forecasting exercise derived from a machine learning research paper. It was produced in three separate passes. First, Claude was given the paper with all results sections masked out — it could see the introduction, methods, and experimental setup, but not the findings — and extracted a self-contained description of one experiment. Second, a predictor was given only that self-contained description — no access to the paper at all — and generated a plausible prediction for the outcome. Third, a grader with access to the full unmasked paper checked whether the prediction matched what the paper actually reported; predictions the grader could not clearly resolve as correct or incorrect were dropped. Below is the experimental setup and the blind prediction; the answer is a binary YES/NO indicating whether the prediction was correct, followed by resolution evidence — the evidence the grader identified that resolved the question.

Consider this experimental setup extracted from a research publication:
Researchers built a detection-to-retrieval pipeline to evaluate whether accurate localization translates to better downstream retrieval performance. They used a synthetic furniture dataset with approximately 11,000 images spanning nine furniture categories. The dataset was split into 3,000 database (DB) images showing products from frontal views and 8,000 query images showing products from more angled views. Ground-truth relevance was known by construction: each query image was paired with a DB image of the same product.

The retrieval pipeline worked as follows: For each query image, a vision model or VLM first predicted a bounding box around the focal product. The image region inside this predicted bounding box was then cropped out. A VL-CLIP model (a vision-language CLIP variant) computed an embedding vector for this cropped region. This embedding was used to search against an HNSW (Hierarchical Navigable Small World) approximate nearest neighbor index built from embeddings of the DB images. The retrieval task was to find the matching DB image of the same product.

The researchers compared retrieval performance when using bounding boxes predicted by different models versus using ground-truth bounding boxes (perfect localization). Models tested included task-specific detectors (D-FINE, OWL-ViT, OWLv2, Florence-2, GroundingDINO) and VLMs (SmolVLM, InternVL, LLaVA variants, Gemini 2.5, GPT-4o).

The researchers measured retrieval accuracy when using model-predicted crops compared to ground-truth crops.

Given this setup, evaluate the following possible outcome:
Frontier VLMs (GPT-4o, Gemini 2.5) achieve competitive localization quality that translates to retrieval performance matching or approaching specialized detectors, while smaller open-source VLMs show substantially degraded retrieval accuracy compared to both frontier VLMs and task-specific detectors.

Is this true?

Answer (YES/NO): NO